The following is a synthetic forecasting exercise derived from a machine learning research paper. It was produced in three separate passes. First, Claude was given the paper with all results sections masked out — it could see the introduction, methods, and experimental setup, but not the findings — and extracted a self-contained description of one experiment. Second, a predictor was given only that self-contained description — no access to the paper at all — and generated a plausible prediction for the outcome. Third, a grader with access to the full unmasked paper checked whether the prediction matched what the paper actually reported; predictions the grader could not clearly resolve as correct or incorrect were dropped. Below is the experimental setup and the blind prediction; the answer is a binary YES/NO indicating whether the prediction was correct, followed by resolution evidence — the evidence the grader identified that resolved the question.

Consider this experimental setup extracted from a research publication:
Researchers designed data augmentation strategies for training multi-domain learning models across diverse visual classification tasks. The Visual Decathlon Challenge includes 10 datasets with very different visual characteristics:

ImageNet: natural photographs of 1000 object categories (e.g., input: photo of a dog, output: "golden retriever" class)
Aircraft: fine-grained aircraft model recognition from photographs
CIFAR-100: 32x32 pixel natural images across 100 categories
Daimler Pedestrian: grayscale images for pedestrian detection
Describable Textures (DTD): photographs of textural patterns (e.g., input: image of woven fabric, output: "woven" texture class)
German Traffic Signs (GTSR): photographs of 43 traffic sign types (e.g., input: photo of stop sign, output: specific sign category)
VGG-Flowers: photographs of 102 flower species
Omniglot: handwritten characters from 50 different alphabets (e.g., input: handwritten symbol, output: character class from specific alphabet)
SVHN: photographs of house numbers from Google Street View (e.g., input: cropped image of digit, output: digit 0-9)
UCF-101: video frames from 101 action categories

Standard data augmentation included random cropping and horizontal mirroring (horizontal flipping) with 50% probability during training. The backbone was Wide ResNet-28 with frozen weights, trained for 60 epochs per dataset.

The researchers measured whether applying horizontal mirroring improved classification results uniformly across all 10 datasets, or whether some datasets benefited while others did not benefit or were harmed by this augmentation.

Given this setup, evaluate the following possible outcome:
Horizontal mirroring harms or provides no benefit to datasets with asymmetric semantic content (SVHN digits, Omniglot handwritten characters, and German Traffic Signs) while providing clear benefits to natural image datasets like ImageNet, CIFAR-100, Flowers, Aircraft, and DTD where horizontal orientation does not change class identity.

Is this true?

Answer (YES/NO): NO